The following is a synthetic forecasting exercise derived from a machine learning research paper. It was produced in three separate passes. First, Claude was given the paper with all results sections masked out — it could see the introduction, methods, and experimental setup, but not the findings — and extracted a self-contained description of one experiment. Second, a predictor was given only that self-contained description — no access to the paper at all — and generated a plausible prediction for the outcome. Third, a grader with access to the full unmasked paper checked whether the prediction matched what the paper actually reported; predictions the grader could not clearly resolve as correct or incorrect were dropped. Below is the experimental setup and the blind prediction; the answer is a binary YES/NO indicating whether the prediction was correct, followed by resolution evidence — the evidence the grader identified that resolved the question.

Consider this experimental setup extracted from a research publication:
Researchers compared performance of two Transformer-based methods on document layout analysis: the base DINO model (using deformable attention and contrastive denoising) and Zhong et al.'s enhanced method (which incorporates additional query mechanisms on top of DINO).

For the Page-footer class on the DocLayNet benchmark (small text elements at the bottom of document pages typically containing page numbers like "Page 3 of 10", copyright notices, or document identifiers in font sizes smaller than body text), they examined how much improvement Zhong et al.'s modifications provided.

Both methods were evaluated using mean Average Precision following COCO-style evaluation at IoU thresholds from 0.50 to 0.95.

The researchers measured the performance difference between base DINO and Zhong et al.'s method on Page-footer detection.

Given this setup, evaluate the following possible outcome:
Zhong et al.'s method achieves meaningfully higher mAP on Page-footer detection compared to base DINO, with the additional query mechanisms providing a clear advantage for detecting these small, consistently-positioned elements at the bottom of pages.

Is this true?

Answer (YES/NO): YES